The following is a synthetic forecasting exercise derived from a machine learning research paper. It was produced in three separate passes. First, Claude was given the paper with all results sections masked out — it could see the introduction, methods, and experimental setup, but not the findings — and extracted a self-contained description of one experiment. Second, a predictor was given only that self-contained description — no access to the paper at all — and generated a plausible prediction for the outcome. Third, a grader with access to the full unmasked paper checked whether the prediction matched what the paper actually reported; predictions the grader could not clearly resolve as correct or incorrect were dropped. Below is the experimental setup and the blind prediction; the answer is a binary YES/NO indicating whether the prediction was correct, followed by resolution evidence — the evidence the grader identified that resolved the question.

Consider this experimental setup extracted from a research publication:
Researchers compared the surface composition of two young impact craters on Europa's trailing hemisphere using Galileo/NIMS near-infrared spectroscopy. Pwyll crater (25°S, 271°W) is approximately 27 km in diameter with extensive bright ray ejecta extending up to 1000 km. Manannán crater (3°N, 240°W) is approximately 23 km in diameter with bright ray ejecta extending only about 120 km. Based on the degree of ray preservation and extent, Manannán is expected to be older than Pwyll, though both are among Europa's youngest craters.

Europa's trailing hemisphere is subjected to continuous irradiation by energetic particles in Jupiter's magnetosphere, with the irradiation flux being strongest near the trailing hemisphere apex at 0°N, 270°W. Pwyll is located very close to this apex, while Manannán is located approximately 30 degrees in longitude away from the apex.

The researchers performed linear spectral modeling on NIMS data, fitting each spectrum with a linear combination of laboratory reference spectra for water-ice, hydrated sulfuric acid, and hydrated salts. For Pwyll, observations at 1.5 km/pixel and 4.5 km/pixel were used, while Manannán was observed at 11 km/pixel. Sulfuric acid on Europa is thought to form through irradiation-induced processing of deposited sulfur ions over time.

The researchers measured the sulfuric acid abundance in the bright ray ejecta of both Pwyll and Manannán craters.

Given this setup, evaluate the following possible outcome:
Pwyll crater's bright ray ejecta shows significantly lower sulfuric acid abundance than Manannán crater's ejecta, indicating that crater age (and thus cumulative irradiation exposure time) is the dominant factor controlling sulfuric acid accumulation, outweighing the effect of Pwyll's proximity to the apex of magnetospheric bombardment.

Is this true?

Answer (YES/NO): YES